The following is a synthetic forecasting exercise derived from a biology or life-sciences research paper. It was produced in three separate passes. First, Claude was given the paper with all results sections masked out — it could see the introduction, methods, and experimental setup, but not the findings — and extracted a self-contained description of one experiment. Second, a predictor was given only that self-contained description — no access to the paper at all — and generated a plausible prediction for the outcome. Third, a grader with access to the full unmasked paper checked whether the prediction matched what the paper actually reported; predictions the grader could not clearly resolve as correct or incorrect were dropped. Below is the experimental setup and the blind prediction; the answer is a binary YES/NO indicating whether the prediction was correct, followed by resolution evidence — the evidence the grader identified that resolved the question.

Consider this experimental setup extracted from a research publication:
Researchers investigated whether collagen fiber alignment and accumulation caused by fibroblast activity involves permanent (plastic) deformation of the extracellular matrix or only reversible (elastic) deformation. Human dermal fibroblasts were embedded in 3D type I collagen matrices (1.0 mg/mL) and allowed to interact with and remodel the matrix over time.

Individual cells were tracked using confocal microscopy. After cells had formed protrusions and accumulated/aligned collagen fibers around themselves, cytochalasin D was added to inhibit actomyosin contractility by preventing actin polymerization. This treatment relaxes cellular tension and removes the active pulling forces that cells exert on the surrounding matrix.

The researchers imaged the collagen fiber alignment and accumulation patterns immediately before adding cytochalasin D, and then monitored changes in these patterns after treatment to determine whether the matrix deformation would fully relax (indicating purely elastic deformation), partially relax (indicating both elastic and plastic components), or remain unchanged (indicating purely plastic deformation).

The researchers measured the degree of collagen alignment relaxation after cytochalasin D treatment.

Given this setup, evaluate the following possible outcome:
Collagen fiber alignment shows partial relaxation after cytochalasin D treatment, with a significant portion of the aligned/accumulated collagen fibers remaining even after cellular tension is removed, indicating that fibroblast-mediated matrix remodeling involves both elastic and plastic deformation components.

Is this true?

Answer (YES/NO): YES